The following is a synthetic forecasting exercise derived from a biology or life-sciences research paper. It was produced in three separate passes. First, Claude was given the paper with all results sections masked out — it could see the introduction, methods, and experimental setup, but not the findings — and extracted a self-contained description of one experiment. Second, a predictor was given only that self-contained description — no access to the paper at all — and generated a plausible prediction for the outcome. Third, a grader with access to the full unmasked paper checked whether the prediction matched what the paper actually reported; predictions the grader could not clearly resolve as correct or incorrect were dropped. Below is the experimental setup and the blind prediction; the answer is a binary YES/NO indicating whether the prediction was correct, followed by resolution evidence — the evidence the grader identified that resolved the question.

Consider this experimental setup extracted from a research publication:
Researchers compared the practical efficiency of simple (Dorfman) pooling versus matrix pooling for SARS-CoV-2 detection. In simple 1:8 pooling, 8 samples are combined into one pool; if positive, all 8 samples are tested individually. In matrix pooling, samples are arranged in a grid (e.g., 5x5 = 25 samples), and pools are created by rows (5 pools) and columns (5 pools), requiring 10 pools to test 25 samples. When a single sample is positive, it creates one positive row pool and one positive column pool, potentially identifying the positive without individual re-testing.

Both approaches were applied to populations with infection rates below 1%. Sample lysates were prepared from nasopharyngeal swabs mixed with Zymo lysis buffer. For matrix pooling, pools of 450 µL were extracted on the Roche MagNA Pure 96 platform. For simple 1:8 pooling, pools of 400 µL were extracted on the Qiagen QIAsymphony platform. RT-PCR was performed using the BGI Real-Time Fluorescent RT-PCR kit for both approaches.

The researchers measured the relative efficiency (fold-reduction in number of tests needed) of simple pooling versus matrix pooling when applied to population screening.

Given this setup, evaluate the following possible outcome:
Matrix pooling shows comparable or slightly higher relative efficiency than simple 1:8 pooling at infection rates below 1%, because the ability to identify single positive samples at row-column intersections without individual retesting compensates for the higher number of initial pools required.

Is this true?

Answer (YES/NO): NO